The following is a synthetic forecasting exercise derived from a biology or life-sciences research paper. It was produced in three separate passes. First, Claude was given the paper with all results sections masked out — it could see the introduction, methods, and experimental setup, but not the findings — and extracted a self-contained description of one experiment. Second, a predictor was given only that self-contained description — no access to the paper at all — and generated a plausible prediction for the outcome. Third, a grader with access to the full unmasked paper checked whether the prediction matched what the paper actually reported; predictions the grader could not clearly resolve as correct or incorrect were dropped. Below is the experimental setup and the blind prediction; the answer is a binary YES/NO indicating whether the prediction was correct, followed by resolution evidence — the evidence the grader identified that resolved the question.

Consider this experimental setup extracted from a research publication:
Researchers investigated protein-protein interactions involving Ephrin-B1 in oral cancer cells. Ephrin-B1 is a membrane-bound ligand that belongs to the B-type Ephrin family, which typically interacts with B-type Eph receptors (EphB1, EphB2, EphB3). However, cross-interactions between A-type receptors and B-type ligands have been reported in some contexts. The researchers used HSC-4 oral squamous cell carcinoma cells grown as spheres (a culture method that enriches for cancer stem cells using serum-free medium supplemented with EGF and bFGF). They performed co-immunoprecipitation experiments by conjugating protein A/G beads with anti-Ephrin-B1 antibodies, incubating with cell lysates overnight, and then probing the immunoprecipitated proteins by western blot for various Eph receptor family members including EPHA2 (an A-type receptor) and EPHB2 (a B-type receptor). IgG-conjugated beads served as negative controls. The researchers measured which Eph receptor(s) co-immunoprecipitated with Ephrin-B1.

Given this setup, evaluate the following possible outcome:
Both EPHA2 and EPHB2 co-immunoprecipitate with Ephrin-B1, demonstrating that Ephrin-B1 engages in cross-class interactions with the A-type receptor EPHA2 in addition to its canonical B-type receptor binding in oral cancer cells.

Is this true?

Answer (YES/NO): NO